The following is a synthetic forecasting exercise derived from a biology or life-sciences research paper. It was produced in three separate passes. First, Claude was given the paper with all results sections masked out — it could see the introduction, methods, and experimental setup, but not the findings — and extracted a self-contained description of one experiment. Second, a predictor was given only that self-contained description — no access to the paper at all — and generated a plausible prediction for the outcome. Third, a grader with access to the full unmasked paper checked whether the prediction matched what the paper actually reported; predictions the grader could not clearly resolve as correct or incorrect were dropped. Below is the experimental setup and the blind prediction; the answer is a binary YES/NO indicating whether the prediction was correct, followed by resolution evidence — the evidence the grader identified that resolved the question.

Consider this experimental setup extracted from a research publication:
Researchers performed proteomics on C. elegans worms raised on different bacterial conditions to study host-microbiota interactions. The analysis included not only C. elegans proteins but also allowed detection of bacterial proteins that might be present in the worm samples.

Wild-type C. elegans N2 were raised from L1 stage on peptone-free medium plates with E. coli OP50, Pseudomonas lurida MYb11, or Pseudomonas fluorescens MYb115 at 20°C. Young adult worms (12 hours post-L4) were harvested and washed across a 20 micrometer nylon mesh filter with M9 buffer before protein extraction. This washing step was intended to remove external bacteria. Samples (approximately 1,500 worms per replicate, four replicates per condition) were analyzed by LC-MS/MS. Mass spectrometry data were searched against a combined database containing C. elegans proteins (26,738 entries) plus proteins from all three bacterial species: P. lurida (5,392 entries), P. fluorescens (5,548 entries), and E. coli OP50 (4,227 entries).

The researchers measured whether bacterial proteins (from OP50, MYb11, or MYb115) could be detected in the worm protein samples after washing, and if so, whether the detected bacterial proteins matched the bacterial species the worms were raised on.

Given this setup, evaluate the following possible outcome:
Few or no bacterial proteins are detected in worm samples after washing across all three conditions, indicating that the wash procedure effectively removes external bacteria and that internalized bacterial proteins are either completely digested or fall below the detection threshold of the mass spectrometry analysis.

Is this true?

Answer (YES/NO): NO